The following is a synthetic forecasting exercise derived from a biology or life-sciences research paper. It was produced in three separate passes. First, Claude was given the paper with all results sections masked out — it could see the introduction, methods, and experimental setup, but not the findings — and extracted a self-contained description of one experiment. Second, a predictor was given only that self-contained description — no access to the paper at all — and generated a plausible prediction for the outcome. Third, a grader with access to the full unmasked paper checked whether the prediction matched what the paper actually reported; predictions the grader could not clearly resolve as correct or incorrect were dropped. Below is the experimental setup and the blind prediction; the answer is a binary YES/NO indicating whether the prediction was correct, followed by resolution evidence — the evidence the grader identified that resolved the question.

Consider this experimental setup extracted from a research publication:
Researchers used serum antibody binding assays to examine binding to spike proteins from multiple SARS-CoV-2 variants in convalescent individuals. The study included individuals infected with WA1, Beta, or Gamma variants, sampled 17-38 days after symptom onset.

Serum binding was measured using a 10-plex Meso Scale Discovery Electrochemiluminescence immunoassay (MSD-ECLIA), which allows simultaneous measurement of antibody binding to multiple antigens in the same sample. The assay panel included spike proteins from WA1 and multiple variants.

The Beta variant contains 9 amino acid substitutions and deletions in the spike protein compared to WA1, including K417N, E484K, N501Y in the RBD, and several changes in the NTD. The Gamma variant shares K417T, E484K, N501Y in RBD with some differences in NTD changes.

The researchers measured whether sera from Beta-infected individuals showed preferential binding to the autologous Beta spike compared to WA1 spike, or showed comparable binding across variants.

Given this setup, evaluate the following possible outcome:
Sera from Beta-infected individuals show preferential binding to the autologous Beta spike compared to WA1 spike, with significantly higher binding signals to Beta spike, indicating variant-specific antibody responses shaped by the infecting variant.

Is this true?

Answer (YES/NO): NO